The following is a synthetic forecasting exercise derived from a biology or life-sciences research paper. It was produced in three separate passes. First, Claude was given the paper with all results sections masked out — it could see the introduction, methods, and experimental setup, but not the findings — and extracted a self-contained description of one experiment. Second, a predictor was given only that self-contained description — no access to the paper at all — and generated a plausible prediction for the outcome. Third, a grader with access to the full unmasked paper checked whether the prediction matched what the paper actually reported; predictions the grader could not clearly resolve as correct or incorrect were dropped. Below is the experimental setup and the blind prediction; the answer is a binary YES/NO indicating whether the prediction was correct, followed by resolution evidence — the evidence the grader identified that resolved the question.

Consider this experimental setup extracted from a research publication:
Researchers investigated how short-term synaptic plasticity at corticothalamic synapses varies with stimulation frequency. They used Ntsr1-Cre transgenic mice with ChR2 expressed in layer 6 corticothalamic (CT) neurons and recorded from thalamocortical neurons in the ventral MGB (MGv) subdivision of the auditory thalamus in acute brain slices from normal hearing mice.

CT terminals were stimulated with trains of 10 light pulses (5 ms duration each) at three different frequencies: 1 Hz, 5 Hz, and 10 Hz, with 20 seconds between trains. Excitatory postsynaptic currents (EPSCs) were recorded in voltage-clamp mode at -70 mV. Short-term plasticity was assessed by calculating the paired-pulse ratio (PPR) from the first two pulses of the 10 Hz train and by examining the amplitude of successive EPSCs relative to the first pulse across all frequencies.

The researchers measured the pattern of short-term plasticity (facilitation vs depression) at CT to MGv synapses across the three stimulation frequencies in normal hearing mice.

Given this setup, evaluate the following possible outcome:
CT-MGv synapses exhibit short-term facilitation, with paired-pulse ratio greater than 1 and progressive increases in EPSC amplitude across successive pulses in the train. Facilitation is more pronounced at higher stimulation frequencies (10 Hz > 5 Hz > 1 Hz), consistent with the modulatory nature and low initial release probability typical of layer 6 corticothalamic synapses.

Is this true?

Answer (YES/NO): NO